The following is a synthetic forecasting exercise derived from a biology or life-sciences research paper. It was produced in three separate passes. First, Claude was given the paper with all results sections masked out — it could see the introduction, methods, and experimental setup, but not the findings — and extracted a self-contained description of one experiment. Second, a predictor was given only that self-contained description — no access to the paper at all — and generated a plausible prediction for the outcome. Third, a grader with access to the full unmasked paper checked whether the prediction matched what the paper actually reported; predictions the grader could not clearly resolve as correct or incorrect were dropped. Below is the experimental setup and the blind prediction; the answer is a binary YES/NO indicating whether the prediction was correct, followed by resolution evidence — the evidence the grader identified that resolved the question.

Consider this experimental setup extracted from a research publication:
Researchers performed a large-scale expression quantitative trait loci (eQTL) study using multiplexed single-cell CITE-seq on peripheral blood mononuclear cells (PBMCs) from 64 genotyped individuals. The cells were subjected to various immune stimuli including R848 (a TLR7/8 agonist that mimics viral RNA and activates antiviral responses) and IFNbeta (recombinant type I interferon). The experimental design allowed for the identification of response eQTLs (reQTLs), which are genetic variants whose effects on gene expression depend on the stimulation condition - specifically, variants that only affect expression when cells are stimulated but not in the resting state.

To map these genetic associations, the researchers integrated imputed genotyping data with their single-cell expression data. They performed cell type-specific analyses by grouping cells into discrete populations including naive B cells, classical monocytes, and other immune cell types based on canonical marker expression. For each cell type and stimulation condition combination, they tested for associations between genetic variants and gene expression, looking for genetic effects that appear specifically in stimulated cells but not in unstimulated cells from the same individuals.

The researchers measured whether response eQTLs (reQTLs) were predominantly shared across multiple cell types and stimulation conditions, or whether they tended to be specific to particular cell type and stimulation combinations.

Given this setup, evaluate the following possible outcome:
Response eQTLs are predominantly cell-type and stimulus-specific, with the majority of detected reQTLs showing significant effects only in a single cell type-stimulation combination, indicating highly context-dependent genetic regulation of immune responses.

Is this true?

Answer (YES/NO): NO